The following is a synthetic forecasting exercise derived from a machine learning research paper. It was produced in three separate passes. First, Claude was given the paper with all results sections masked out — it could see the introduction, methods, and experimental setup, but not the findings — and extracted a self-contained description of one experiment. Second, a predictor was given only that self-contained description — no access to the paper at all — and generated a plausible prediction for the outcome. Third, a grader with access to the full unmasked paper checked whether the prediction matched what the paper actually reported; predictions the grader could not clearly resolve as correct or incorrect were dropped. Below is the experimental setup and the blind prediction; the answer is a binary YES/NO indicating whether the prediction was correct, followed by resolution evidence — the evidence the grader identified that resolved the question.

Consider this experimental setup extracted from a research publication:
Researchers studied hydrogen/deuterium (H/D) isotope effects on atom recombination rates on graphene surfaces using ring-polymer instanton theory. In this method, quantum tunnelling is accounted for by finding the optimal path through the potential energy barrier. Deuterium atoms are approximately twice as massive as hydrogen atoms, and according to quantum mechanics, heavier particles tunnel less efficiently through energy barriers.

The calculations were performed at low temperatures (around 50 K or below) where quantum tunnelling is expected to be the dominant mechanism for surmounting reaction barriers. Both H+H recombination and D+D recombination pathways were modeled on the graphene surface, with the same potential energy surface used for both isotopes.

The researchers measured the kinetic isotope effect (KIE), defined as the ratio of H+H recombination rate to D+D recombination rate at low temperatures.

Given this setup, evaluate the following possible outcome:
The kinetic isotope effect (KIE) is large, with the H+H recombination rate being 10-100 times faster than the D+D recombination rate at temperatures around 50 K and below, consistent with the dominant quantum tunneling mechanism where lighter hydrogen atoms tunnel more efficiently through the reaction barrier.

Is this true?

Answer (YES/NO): NO